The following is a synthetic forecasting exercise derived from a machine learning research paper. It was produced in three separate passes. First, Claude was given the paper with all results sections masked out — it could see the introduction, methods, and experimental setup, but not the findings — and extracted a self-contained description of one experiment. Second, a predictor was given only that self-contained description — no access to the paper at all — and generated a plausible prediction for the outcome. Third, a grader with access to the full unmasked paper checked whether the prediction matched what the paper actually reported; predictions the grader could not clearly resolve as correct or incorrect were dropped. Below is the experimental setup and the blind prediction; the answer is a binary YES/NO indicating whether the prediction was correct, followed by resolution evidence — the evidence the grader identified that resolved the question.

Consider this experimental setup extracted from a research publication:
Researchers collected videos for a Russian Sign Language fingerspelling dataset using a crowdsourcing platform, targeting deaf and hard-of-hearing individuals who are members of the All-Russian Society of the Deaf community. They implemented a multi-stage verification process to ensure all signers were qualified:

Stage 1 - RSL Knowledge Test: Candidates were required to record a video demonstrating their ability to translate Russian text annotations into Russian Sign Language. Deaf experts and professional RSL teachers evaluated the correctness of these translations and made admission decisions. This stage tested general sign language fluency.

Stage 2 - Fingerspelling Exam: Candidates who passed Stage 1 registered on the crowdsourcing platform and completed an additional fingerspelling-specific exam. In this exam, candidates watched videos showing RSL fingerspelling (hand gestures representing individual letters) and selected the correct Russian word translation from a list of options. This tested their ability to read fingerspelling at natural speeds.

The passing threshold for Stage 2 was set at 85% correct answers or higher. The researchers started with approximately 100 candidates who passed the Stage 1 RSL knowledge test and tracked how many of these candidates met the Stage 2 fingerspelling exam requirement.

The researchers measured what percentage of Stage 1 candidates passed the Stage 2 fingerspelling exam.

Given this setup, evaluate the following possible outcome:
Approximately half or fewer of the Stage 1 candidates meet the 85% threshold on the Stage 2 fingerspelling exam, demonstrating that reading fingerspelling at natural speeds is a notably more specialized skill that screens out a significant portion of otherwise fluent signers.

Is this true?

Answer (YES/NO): NO